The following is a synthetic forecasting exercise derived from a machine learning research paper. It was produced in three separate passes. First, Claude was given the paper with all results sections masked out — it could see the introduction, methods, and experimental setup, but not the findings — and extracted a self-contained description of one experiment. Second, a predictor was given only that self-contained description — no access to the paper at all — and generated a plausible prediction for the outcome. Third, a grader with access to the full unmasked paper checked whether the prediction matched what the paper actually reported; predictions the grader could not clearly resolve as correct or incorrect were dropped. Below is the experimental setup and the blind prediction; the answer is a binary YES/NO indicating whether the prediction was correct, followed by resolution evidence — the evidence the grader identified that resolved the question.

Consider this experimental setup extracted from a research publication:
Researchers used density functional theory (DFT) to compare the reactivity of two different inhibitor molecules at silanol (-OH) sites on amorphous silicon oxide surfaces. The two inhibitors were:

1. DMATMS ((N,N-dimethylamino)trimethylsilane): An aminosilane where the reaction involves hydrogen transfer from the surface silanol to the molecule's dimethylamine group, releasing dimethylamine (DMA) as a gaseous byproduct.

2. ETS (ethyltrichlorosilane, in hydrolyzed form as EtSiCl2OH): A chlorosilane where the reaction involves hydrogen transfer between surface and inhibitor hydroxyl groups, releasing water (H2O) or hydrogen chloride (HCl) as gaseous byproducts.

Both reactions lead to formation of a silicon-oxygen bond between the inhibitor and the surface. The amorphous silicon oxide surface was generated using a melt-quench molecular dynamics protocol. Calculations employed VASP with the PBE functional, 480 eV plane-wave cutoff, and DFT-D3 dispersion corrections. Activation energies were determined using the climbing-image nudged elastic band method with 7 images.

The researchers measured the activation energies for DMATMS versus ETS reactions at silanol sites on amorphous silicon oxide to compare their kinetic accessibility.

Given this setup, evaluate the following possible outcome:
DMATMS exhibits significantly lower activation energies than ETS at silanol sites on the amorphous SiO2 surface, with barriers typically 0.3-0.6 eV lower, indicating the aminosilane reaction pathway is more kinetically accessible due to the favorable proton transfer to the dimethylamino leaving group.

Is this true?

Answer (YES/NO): YES